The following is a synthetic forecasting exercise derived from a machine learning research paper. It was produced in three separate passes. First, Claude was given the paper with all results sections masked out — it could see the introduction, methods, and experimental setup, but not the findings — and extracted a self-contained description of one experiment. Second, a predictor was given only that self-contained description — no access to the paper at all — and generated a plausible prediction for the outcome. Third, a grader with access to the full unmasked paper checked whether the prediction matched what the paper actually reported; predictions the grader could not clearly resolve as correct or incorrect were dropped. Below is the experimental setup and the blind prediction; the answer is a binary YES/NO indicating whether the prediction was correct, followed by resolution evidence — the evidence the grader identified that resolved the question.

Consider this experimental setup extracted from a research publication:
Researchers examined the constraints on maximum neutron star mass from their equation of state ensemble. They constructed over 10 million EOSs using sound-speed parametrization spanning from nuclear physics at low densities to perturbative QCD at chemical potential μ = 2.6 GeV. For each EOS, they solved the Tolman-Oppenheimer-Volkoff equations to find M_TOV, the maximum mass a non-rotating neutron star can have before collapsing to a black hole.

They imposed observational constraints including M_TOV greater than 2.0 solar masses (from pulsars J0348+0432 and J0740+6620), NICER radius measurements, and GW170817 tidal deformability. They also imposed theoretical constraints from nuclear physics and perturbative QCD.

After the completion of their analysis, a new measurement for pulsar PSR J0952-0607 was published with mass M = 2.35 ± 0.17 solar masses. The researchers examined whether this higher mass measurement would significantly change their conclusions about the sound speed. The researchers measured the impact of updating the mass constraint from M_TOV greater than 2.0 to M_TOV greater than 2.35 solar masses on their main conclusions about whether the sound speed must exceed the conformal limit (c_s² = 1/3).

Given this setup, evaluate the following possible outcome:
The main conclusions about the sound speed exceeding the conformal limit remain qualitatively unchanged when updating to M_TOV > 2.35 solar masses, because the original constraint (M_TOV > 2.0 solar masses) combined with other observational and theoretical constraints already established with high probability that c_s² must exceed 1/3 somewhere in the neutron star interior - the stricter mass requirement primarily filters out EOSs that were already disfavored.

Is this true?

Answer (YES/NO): YES